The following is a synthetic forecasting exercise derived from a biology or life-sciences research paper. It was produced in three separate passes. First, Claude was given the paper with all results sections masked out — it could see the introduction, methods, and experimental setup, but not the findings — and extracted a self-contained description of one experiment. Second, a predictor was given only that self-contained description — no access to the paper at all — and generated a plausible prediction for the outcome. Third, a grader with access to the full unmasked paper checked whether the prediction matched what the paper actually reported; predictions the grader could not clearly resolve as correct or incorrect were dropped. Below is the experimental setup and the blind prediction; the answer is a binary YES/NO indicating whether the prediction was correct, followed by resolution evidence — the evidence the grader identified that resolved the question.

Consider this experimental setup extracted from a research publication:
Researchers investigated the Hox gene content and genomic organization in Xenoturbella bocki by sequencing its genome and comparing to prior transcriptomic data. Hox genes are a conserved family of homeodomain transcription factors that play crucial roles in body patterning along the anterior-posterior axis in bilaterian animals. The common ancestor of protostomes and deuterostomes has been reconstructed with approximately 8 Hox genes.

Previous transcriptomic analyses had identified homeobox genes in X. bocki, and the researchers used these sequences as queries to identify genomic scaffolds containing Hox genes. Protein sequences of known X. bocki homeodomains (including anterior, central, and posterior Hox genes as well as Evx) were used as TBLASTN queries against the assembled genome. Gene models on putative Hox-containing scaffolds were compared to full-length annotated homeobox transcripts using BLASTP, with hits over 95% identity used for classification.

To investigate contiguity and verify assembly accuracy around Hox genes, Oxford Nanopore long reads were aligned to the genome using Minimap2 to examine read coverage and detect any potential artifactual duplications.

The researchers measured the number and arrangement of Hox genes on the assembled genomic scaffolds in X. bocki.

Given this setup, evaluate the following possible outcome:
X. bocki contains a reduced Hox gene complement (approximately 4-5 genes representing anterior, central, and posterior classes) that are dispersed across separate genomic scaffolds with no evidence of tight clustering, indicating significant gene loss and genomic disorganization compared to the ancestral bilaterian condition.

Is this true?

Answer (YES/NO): NO